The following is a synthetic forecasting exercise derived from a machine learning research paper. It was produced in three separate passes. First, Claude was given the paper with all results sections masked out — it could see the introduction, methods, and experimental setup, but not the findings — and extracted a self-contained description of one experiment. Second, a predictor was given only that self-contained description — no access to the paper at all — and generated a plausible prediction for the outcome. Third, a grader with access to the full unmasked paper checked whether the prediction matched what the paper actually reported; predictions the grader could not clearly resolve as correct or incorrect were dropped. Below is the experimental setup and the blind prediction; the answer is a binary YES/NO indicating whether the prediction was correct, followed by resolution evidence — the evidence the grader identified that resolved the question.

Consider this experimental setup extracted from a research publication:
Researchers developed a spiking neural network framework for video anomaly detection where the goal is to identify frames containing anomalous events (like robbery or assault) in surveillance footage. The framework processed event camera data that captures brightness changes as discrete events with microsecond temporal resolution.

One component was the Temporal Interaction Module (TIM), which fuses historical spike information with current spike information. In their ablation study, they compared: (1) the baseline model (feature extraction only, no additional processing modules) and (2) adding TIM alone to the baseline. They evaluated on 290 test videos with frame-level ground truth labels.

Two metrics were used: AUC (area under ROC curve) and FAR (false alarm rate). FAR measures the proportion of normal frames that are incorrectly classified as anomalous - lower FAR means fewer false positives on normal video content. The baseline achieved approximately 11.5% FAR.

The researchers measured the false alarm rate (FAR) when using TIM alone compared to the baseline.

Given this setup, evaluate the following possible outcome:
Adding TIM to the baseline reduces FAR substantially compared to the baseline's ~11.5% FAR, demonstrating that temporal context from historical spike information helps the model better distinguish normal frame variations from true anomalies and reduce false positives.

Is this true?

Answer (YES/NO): YES